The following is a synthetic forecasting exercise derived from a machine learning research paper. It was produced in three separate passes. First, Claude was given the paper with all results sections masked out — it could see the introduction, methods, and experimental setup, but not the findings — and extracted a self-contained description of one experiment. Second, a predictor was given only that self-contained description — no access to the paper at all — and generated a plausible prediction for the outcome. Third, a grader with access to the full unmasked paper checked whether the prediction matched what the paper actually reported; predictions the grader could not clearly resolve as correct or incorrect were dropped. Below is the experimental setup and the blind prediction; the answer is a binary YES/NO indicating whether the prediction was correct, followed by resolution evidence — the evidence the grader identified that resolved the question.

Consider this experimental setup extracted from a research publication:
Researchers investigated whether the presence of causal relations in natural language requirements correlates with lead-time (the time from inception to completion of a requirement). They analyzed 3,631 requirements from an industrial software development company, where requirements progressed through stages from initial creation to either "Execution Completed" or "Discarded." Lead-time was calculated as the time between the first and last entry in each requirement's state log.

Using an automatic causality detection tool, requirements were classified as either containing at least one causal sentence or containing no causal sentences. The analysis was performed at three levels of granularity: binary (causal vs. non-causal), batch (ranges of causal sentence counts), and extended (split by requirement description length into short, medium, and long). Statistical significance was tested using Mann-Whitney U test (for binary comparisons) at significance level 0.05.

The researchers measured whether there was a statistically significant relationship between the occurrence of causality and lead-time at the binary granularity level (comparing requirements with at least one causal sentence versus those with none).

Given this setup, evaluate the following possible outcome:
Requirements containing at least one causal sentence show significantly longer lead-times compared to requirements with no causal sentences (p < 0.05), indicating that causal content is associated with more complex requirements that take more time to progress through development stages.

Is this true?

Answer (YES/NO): NO